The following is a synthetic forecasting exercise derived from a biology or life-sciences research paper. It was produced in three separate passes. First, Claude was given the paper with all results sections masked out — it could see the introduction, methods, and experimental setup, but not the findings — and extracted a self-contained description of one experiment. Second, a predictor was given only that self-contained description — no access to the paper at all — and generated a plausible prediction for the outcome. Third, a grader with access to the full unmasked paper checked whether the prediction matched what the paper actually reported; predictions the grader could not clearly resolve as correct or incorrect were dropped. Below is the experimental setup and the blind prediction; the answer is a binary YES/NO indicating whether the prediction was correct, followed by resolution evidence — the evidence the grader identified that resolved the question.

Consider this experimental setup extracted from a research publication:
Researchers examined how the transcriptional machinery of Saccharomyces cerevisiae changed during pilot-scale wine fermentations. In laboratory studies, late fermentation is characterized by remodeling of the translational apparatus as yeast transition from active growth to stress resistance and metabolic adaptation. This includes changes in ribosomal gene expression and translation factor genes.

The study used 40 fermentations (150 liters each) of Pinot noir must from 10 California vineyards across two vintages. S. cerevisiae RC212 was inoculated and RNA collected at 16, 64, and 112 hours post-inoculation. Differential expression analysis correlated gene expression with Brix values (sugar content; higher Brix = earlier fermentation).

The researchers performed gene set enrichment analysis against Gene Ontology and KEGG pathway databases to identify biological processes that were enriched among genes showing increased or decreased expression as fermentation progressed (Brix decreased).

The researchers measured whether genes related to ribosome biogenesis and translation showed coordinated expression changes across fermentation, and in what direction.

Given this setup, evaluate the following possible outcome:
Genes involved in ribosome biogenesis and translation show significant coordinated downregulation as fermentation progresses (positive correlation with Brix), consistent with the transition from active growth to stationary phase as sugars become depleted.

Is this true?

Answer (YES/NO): YES